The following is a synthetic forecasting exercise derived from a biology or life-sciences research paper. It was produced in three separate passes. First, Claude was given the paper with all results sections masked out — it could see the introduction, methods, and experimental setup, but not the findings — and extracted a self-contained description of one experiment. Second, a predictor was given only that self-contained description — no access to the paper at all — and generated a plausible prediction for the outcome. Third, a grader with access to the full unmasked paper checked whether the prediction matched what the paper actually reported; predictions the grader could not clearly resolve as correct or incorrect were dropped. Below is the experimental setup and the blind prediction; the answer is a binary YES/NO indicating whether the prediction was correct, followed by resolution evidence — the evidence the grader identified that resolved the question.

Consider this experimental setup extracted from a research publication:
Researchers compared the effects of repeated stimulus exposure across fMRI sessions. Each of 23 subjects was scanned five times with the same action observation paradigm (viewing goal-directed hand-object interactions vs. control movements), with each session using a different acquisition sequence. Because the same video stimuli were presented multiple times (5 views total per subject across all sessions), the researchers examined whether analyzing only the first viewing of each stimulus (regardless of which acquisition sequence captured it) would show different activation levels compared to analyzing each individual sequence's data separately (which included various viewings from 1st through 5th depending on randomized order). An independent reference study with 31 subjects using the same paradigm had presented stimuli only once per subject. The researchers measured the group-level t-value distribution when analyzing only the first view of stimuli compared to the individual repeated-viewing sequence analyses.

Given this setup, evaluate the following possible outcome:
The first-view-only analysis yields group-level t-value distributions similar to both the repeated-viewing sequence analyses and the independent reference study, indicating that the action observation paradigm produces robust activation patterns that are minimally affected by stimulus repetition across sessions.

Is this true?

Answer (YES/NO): NO